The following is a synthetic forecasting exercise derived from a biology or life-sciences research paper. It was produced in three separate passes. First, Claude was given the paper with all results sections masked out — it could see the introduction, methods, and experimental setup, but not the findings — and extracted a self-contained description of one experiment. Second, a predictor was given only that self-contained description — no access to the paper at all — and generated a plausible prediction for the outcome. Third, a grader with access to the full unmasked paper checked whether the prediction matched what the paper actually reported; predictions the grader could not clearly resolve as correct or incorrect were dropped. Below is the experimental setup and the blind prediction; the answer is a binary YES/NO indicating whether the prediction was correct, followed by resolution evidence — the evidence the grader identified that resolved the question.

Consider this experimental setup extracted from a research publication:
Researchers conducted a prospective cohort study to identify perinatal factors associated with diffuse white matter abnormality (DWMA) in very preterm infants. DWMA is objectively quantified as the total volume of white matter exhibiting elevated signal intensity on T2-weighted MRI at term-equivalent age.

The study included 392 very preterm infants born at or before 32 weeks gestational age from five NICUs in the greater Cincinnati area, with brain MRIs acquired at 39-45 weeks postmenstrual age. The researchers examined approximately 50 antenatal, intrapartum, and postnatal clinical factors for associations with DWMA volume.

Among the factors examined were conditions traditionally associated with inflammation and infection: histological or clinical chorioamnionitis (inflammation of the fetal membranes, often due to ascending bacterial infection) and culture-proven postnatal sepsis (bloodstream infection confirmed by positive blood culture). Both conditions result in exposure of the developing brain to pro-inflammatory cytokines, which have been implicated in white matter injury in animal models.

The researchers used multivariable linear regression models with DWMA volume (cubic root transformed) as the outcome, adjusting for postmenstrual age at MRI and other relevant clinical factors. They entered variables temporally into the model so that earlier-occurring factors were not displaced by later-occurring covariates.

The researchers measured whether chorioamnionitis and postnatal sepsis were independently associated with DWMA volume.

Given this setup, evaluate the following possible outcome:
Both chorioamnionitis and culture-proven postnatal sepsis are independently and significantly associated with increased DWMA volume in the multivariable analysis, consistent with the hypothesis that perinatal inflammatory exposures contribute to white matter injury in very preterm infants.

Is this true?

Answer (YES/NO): NO